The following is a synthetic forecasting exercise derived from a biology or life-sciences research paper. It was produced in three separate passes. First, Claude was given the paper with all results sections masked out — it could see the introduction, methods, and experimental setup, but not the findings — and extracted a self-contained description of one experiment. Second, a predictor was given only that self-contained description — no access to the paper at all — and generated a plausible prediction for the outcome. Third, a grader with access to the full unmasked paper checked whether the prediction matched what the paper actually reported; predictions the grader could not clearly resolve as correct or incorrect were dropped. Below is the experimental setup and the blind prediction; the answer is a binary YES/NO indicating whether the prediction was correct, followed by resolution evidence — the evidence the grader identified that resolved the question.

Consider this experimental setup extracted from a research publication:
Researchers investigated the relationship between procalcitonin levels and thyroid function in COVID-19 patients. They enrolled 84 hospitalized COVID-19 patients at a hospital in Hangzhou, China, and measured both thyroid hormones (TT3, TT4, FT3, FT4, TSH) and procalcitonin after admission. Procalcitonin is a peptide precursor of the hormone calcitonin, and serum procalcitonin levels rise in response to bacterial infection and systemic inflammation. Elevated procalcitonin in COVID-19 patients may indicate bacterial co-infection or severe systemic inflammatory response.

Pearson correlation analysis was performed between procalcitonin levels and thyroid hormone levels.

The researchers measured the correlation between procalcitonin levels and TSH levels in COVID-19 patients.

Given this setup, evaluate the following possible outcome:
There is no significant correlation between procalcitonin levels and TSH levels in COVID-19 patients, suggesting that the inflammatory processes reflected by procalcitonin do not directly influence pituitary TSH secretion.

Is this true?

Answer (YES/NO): YES